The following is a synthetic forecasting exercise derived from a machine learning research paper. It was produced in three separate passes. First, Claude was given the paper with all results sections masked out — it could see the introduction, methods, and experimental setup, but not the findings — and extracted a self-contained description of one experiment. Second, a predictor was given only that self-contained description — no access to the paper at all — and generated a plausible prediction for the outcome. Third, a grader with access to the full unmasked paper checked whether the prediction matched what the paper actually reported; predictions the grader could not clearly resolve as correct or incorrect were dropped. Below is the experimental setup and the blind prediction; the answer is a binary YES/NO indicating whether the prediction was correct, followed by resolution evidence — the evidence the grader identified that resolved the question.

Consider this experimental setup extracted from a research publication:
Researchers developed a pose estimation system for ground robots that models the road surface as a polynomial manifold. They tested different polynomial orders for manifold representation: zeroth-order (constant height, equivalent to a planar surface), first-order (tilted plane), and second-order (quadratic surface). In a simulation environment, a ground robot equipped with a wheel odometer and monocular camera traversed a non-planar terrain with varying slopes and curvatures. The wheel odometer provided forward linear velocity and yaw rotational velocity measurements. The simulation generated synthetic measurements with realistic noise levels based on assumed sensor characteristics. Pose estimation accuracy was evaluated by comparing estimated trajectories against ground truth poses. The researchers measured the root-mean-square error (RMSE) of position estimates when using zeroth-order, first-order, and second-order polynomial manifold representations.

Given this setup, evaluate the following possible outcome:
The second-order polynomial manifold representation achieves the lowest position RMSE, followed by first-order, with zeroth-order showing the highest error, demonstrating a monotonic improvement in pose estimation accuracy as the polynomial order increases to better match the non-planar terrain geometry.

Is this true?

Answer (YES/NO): YES